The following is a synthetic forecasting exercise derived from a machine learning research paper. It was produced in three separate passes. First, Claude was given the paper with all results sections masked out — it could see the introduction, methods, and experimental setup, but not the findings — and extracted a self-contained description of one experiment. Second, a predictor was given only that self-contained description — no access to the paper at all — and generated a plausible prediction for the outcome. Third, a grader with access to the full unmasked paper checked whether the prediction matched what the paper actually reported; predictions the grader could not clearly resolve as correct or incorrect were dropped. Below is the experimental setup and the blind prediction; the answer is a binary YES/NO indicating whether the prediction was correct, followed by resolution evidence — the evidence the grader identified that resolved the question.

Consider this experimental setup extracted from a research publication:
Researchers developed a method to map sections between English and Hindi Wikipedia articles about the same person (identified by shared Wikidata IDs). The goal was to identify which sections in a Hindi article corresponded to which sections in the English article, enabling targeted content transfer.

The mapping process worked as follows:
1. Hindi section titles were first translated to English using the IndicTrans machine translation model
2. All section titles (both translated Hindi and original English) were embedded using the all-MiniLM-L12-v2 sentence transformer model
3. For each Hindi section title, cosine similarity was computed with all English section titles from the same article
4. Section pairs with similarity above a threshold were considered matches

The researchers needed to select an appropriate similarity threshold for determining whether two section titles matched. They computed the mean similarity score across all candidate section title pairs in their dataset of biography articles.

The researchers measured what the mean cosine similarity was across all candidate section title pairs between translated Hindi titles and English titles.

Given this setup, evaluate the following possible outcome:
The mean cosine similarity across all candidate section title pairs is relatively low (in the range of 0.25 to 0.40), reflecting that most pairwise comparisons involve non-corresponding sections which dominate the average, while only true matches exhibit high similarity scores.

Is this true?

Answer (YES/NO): NO